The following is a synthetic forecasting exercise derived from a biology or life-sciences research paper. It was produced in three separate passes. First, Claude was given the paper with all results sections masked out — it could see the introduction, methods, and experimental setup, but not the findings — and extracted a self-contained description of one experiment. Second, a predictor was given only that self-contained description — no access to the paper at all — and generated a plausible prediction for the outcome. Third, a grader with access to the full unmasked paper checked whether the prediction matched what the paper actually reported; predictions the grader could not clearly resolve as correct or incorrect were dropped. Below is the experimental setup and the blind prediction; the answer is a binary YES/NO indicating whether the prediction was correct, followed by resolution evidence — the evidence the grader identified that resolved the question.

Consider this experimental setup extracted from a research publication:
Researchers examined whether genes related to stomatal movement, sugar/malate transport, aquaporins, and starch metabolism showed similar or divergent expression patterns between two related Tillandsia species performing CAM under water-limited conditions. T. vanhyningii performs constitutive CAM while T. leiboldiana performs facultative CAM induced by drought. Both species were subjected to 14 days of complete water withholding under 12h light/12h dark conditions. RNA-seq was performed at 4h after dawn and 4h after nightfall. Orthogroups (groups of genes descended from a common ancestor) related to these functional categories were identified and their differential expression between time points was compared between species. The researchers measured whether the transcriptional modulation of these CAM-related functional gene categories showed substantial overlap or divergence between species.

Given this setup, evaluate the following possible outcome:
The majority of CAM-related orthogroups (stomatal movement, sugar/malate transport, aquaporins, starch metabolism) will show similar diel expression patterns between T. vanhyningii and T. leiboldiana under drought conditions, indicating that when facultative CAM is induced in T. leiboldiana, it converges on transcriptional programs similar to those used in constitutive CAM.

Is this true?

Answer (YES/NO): NO